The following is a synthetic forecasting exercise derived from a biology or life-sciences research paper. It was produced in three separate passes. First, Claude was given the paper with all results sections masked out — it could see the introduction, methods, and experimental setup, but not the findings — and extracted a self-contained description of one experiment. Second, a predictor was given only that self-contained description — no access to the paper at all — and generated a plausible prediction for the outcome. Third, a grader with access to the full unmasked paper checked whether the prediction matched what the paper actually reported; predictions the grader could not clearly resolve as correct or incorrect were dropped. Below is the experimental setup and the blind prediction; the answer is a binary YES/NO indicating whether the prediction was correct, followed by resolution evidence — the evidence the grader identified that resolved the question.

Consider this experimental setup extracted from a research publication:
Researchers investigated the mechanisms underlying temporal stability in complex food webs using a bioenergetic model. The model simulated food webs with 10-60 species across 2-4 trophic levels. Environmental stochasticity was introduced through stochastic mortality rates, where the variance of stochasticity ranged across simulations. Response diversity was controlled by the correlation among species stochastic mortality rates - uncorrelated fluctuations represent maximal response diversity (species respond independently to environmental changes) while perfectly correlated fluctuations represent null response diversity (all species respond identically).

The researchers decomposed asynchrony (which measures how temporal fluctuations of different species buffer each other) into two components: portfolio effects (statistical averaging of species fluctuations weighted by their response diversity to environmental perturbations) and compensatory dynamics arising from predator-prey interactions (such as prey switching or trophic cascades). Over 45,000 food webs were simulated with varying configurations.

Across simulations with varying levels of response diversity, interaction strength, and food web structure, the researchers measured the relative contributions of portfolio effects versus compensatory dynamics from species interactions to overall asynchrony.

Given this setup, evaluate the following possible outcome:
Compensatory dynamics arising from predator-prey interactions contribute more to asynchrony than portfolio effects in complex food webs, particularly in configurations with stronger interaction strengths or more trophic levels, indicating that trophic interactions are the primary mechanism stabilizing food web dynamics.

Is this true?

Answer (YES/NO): NO